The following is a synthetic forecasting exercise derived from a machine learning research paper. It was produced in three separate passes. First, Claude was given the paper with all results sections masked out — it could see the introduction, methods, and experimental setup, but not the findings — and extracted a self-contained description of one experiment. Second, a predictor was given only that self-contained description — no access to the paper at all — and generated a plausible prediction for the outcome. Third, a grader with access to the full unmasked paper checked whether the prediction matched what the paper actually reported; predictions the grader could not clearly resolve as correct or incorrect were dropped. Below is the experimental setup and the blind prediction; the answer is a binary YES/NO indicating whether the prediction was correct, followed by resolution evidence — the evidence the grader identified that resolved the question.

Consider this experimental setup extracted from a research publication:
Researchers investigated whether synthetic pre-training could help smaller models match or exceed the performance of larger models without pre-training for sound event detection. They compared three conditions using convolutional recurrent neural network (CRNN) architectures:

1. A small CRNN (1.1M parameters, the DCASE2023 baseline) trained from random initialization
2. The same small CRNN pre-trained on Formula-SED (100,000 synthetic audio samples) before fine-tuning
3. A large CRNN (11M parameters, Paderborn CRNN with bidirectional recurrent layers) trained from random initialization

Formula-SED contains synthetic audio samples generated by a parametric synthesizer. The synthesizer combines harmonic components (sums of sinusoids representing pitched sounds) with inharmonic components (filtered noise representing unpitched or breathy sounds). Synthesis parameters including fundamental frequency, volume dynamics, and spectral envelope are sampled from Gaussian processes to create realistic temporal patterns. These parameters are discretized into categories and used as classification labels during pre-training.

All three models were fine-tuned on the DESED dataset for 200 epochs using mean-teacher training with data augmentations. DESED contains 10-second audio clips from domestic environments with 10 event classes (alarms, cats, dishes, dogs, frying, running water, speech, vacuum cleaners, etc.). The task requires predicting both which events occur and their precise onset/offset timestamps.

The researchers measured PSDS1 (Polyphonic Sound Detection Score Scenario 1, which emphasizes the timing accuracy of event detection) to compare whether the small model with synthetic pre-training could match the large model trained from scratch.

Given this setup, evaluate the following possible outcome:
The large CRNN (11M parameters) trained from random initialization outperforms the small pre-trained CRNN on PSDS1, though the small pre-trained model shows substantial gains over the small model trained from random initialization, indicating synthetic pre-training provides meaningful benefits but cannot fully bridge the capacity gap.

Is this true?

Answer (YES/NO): NO